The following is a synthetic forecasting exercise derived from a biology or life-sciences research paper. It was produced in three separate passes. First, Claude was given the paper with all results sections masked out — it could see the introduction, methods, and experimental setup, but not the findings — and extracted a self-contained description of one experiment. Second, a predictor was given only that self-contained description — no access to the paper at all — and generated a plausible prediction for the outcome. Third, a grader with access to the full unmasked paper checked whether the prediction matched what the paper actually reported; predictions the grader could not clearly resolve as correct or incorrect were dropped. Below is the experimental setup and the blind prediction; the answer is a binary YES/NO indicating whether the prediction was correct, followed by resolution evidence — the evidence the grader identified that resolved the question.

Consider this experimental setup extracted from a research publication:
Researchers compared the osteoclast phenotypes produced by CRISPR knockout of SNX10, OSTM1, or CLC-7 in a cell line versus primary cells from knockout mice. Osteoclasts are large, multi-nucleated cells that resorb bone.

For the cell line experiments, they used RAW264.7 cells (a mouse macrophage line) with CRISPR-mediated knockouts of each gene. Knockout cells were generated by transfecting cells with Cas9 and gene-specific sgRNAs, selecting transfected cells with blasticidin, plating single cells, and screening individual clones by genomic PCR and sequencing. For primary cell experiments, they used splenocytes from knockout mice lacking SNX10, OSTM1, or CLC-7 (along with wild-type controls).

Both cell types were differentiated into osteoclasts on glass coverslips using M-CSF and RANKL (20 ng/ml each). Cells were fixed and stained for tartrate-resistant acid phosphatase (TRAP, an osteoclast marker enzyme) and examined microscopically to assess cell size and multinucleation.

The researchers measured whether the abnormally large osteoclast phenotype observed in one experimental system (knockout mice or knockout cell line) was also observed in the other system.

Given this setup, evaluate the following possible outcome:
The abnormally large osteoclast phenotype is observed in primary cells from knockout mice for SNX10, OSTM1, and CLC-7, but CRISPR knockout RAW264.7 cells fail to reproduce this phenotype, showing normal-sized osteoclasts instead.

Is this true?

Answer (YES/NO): NO